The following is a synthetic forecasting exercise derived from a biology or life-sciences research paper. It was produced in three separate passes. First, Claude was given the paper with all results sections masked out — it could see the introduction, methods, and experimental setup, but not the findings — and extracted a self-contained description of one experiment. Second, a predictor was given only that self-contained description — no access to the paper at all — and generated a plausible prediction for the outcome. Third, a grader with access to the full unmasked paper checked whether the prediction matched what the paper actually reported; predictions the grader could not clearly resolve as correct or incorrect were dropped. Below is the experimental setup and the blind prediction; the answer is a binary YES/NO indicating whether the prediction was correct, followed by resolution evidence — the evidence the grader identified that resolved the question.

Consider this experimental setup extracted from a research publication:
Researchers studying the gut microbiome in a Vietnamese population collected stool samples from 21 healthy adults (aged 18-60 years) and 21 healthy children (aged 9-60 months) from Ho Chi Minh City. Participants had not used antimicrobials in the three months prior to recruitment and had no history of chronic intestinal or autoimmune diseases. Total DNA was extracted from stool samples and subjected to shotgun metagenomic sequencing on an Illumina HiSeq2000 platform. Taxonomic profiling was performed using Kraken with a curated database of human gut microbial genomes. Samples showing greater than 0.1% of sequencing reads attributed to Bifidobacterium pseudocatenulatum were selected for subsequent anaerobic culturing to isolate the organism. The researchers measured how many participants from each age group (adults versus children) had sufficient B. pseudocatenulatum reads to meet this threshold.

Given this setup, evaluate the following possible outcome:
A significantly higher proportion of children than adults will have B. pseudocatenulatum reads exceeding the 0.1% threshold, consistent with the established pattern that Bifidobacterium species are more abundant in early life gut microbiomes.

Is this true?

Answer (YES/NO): NO